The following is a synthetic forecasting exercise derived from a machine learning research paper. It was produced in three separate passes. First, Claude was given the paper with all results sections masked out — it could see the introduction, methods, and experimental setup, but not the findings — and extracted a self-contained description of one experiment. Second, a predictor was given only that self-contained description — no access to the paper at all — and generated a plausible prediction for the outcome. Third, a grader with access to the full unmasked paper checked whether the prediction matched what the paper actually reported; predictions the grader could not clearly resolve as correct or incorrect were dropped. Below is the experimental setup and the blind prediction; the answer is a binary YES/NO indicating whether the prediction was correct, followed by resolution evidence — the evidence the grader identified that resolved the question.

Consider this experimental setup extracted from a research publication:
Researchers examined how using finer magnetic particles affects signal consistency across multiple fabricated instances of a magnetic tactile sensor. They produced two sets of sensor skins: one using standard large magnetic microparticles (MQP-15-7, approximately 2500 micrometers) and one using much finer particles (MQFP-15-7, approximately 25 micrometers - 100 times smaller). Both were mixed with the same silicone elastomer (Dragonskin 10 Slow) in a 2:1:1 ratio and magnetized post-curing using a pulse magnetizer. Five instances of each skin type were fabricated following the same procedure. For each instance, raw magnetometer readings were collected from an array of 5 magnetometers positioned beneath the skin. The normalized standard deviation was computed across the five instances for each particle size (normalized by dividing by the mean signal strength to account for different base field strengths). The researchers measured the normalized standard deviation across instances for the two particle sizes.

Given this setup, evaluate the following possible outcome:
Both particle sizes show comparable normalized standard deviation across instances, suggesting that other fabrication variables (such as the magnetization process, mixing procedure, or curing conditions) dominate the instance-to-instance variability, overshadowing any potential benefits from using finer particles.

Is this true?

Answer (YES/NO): NO